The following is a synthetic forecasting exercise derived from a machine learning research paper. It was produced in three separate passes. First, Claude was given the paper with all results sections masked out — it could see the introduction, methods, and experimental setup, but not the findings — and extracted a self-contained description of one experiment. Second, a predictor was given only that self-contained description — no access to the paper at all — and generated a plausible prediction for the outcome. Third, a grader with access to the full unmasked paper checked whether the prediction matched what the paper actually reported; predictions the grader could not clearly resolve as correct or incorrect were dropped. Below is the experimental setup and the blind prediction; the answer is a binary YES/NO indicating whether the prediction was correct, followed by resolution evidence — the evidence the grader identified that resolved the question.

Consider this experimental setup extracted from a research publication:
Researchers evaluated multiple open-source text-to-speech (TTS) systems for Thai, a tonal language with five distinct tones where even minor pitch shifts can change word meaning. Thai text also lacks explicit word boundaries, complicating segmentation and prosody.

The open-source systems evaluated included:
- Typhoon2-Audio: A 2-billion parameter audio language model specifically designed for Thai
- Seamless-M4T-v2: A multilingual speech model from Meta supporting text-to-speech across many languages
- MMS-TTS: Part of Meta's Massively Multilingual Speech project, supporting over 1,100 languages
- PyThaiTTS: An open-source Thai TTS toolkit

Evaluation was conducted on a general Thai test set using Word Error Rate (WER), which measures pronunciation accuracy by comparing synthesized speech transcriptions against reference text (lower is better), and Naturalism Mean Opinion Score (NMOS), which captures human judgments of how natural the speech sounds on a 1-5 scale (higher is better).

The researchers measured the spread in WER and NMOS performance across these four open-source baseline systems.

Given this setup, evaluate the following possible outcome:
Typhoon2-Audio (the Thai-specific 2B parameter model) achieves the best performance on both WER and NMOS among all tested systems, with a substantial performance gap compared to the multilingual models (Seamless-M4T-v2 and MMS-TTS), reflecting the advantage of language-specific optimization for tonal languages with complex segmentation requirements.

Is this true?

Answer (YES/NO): YES